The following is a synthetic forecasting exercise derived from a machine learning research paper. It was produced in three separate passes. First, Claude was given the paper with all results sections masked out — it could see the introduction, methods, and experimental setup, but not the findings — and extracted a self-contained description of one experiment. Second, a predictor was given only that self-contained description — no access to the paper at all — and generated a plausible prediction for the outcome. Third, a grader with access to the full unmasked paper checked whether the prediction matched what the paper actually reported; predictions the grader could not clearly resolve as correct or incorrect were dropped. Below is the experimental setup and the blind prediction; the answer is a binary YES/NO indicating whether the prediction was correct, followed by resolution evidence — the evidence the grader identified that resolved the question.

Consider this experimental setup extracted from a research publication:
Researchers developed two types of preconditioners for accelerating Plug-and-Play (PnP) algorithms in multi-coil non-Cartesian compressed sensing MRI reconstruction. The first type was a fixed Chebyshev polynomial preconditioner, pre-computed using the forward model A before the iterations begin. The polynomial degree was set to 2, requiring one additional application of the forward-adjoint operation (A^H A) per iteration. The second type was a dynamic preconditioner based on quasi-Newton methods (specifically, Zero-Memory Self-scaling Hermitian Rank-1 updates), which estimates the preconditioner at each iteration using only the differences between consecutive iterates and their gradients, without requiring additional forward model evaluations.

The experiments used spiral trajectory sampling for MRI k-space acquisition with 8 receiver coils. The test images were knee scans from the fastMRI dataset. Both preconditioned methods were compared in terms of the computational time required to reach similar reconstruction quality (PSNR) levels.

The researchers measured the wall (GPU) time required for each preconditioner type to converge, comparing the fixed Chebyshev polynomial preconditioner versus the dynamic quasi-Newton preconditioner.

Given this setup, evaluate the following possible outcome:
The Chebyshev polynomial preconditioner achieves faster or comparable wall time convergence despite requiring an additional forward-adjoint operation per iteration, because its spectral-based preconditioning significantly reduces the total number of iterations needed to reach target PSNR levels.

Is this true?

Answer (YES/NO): NO